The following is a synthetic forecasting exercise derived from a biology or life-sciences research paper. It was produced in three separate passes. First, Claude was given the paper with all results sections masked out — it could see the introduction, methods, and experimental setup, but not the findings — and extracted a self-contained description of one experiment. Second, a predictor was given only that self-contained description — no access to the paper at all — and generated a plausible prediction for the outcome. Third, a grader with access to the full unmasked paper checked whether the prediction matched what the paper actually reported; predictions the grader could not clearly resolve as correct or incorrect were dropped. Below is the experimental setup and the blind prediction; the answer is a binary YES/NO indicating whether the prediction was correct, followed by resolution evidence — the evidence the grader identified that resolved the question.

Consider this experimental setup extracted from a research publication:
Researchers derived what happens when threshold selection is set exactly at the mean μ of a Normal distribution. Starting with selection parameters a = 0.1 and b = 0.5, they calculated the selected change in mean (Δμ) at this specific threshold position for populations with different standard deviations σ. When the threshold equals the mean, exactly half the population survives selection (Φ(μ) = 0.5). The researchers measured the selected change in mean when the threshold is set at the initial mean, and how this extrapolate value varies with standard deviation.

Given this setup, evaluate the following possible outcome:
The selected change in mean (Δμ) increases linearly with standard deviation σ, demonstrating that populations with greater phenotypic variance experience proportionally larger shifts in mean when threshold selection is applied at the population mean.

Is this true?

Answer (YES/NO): YES